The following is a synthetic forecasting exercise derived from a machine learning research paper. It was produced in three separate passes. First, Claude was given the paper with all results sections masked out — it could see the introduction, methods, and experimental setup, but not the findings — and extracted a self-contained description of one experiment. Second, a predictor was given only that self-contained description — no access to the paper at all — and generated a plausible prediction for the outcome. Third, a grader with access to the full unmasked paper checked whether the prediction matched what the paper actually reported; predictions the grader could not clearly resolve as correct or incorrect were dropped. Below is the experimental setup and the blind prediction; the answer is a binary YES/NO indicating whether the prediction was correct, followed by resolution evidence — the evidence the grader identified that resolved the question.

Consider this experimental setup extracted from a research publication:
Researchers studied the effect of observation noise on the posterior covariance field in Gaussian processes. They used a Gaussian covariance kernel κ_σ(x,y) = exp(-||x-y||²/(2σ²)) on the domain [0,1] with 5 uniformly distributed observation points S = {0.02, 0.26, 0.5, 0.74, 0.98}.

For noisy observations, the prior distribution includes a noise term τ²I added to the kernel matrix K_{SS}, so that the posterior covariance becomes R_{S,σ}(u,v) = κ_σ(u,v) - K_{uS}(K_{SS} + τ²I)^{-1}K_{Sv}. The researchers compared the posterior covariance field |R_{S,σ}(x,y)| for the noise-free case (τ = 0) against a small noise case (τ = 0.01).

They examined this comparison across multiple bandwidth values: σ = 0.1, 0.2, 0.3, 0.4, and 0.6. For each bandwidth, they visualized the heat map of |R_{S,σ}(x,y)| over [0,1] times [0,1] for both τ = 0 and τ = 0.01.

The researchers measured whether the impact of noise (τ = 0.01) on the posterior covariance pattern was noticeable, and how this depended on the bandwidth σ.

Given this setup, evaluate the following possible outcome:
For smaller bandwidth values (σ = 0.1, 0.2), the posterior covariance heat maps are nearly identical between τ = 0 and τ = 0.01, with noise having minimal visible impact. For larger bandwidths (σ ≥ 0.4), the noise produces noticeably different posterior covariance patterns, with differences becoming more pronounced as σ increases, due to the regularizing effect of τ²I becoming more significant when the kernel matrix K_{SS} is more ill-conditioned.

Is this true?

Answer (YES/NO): NO